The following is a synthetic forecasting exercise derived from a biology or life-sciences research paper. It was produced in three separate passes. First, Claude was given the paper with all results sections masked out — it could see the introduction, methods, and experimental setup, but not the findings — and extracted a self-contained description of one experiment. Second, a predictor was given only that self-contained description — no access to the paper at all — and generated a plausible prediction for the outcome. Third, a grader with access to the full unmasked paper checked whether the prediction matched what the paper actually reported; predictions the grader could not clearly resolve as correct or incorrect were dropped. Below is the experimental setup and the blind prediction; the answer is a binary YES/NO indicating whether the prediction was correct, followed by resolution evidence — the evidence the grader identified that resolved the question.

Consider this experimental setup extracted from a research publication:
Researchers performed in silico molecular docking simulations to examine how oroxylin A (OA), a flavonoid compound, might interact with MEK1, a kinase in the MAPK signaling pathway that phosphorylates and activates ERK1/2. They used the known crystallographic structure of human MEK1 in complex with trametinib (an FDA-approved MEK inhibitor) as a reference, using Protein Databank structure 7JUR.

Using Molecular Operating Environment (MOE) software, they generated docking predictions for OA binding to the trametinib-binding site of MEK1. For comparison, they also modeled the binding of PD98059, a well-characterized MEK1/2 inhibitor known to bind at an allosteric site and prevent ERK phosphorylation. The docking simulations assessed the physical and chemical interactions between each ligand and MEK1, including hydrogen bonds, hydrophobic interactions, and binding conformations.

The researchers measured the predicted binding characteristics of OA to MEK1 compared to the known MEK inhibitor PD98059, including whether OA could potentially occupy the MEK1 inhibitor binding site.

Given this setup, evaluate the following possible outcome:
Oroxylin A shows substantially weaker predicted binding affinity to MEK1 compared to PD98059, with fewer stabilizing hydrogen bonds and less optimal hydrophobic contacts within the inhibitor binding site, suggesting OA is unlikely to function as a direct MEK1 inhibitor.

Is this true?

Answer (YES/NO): NO